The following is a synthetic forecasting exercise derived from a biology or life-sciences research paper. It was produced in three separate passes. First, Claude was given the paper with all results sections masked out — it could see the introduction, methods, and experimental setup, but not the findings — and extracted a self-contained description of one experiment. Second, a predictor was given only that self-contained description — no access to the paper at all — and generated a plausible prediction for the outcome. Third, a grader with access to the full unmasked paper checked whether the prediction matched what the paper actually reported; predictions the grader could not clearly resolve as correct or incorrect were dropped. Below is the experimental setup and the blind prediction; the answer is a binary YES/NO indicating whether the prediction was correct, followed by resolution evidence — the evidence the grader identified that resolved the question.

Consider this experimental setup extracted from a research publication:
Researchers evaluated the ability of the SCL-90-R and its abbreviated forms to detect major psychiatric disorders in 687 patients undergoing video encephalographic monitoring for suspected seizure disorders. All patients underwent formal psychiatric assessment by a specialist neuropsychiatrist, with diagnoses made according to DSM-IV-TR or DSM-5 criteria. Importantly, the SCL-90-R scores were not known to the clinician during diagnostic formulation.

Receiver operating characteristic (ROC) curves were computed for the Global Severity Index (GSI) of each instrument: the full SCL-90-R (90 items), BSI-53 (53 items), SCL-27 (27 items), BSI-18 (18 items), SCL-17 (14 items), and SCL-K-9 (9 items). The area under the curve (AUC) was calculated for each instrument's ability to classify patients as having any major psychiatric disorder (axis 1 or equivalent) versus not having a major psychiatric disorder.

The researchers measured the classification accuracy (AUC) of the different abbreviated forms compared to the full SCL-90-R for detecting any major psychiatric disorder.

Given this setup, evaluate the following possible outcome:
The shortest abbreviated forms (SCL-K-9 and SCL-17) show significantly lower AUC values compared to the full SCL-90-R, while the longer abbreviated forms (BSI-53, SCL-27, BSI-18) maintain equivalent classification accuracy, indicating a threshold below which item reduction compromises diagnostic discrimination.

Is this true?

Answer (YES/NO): NO